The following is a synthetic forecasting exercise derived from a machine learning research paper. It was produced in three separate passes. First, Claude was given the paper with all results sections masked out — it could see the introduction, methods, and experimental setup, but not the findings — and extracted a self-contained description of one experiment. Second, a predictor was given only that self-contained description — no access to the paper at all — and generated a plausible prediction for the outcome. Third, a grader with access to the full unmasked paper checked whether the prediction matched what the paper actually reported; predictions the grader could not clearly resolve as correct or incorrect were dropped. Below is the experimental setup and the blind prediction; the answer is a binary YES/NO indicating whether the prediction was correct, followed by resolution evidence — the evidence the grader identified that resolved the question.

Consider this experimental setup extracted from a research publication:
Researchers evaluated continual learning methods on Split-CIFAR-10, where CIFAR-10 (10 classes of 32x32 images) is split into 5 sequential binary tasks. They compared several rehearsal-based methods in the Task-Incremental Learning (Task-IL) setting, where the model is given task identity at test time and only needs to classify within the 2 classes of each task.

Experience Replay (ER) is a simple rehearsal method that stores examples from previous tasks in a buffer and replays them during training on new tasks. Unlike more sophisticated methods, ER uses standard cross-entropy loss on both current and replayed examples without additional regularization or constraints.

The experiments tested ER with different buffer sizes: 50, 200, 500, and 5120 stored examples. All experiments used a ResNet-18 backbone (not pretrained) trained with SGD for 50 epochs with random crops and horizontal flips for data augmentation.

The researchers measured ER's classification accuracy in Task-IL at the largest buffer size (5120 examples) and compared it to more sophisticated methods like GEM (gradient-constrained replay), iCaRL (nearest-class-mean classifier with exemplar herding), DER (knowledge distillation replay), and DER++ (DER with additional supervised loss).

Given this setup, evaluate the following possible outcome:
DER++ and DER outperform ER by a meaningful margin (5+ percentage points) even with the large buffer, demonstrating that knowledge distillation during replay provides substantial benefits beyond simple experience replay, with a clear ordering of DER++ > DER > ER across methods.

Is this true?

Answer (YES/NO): NO